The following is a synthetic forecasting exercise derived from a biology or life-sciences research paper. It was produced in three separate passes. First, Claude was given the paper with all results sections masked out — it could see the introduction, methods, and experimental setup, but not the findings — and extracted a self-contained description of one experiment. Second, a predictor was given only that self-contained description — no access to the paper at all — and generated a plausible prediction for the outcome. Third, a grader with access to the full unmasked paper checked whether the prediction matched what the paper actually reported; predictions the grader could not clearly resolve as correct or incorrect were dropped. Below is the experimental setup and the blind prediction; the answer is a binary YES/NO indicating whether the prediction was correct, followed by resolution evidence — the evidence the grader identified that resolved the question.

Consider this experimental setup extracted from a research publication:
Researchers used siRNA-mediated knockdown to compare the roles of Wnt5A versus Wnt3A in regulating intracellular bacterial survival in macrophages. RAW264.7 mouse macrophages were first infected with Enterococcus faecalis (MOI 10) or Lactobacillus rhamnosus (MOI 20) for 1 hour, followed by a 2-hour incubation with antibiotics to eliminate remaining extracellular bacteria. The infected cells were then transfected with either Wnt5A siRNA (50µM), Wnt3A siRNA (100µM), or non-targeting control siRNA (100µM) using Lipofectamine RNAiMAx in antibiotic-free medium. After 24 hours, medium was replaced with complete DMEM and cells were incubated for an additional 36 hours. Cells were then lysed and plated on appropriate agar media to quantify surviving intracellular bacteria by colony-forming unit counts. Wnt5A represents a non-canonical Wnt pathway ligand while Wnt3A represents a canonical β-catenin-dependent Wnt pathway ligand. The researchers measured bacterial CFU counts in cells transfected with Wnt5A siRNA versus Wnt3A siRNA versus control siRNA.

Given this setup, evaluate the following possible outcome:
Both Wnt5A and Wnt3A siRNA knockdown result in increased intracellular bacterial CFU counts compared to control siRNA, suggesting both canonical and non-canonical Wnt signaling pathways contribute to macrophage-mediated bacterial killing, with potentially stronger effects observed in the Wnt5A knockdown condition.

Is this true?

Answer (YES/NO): NO